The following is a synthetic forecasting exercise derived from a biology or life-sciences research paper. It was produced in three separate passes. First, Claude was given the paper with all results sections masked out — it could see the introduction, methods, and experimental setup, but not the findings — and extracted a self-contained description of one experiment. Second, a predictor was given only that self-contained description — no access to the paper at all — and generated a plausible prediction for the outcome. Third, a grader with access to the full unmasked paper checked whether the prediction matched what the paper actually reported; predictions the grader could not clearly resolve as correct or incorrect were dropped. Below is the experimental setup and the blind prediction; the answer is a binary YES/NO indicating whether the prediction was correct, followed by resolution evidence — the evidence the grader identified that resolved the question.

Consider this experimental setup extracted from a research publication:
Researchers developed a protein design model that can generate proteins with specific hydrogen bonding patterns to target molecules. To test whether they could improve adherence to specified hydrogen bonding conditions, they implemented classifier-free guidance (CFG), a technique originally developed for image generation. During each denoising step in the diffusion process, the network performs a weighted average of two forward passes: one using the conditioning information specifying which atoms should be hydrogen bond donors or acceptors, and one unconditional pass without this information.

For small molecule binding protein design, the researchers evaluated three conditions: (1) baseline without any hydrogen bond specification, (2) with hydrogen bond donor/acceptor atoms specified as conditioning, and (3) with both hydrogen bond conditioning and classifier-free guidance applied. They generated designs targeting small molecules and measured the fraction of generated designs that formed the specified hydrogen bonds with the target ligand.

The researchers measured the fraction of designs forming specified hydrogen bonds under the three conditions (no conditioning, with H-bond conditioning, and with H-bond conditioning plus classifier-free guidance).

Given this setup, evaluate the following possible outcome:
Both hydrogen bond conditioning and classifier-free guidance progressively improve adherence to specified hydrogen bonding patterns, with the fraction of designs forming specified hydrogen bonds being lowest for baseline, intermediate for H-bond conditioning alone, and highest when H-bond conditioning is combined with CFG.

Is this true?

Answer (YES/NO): YES